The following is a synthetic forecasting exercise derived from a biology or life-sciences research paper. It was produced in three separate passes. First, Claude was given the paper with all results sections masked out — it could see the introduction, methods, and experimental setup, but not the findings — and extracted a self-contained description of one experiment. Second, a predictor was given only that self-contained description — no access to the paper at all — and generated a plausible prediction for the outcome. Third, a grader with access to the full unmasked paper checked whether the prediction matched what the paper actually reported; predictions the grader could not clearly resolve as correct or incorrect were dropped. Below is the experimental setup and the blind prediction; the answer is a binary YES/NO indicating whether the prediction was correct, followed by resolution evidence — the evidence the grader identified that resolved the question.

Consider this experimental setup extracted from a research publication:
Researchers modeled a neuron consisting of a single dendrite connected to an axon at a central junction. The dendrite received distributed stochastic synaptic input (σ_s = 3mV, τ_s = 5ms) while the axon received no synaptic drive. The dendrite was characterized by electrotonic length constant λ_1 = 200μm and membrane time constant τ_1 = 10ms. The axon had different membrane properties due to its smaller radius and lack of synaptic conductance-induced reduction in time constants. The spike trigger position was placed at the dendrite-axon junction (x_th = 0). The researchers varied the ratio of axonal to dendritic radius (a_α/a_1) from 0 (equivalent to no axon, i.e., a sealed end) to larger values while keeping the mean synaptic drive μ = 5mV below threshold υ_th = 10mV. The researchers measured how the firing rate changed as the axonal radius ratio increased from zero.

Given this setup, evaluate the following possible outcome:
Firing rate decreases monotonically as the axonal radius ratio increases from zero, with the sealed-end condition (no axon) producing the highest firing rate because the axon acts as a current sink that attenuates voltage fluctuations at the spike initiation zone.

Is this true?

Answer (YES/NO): YES